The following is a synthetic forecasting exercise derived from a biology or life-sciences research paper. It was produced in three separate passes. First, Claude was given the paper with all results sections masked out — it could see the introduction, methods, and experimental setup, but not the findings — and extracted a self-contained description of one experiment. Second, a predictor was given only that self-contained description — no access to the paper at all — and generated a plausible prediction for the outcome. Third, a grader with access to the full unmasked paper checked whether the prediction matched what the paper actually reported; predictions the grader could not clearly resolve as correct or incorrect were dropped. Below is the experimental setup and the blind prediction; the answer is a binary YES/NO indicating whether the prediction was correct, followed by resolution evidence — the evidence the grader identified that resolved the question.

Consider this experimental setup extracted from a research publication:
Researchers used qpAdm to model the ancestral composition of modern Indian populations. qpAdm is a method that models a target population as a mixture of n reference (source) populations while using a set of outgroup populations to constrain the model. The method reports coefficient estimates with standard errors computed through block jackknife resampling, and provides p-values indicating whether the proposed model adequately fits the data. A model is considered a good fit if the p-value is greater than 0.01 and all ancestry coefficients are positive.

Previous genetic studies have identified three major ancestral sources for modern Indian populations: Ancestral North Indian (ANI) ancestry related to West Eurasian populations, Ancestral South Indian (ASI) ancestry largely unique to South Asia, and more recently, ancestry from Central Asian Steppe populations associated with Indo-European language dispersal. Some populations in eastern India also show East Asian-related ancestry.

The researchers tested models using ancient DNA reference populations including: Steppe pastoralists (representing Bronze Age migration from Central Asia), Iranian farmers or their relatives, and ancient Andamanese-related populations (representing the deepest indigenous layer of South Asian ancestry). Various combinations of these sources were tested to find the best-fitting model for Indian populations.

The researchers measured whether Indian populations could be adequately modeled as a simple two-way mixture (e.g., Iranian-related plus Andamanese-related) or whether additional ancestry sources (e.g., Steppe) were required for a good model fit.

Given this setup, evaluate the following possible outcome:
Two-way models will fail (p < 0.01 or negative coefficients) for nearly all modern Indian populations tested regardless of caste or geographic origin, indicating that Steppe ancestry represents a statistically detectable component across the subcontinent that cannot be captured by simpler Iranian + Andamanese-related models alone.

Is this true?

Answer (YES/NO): NO